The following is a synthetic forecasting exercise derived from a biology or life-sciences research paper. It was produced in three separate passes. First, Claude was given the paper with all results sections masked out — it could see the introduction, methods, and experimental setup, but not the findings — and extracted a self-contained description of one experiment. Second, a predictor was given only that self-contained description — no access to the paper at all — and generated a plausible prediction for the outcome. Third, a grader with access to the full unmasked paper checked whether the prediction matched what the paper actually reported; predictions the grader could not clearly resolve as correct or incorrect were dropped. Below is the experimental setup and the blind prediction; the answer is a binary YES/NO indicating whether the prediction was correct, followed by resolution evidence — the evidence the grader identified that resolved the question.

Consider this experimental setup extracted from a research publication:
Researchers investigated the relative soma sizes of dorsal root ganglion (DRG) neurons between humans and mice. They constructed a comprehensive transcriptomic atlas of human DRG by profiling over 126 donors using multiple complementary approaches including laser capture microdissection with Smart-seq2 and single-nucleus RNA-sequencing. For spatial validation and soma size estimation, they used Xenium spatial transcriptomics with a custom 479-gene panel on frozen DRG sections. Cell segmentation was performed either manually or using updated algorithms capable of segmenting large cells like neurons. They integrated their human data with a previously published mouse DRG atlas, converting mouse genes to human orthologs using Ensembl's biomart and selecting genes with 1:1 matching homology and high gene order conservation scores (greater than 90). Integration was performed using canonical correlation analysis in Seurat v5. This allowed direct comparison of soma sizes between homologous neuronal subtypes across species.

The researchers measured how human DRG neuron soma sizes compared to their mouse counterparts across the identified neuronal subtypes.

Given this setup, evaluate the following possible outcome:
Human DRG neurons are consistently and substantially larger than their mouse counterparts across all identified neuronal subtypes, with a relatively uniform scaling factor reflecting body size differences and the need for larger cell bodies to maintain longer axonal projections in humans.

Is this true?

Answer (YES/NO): NO